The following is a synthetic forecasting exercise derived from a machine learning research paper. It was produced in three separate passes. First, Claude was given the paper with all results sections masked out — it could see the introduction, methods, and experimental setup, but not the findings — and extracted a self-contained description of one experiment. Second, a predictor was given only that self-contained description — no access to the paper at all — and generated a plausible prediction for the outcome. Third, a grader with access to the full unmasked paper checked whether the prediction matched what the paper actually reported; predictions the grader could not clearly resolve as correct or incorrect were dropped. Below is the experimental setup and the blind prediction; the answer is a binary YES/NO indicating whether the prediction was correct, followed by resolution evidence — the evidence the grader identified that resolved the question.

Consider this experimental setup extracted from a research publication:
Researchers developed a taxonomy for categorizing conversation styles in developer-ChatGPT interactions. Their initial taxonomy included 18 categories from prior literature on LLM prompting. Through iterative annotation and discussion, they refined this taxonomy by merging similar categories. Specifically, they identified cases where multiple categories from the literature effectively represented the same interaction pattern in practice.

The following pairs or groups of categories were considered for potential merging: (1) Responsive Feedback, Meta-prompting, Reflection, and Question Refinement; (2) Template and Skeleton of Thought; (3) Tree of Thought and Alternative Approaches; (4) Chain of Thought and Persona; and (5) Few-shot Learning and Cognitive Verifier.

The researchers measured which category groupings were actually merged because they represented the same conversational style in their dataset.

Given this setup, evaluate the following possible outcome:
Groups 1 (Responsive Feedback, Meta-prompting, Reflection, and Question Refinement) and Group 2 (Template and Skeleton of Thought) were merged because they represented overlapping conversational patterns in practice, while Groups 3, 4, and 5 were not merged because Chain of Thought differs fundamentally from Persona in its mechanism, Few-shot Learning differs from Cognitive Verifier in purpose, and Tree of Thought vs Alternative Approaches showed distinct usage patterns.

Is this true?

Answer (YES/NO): NO